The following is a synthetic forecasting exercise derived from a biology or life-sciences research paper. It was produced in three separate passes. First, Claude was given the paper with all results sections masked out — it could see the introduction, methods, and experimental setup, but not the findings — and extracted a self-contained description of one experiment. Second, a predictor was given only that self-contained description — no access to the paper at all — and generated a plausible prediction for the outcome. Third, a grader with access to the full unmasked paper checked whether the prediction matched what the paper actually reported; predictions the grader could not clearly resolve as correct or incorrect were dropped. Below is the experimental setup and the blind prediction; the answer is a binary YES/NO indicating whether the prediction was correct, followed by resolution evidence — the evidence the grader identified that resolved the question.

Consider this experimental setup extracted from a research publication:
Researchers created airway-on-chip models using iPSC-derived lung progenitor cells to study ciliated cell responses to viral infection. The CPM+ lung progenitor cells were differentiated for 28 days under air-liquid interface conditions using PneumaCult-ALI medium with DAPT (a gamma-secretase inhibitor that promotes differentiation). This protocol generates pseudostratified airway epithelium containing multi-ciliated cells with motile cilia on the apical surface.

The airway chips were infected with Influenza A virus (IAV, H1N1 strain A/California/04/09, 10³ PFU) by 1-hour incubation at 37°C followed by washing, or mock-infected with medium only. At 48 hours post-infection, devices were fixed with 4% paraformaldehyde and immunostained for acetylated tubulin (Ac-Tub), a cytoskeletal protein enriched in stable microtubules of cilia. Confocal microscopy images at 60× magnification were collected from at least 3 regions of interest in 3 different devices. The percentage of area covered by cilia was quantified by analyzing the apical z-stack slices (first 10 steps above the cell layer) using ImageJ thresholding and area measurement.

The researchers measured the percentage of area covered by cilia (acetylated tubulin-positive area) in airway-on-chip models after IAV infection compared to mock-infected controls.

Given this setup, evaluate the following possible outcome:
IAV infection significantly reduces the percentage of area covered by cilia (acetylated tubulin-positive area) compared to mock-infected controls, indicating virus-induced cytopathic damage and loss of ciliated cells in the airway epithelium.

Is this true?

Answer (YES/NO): YES